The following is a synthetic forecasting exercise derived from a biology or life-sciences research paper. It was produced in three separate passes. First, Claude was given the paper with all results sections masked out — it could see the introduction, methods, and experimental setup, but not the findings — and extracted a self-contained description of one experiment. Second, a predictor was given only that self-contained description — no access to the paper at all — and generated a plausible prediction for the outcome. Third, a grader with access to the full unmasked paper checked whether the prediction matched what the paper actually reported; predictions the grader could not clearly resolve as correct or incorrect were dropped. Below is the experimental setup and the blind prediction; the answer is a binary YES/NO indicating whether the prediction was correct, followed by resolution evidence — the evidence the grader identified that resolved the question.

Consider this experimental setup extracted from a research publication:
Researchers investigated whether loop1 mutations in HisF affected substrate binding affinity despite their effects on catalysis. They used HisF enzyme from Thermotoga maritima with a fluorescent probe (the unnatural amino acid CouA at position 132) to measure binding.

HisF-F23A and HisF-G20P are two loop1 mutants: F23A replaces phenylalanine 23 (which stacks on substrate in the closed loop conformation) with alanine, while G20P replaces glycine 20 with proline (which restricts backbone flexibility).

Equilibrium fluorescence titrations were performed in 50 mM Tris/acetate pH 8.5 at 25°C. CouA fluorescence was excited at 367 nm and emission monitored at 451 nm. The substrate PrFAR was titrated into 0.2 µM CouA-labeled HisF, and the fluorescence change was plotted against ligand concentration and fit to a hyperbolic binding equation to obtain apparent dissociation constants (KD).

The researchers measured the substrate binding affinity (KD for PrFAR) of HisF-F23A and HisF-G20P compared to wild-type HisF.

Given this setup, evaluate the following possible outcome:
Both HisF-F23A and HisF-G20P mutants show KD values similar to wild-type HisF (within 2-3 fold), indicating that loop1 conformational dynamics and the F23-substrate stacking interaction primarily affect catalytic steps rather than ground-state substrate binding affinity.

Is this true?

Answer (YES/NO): YES